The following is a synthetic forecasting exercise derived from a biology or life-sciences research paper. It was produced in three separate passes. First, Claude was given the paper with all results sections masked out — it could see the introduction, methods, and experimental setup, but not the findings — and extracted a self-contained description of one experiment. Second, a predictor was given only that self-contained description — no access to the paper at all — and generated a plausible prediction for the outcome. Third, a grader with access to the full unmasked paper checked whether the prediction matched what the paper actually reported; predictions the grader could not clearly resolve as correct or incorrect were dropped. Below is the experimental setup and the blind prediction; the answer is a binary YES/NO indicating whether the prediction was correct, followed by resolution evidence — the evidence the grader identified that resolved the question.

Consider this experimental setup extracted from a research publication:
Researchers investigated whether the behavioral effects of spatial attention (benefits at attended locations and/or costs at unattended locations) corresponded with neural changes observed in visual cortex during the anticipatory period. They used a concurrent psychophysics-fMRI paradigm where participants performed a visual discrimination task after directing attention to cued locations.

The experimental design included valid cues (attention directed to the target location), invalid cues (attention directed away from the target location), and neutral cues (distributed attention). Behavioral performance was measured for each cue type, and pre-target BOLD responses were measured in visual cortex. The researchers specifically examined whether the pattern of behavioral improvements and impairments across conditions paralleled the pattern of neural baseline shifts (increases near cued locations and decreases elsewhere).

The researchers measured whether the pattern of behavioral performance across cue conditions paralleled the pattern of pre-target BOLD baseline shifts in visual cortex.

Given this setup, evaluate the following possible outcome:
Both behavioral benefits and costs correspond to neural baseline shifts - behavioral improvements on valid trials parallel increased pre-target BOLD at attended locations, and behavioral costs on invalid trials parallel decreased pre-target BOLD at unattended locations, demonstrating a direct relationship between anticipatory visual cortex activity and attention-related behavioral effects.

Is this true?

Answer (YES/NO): YES